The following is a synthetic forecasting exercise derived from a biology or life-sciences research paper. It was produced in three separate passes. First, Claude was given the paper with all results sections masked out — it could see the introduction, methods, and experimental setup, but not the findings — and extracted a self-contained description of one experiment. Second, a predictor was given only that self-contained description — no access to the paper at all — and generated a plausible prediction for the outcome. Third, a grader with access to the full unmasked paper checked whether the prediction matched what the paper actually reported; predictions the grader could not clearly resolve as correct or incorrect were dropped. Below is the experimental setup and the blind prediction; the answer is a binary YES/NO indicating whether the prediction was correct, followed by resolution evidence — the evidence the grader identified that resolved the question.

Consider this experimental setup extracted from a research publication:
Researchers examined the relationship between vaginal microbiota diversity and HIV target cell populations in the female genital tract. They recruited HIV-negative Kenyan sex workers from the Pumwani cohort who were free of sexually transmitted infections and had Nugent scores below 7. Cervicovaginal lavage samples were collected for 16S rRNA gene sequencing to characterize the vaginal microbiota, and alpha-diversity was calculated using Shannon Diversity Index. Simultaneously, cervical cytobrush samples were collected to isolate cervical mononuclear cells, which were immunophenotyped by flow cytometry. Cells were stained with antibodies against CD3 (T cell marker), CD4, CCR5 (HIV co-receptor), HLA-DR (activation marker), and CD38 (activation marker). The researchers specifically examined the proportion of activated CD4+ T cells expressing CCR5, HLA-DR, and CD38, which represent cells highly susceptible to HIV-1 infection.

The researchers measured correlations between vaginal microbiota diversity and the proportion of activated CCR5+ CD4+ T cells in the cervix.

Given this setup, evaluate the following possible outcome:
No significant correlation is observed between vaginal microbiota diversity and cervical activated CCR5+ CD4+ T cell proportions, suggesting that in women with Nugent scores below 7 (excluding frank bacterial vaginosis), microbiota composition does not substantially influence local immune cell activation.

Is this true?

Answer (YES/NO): NO